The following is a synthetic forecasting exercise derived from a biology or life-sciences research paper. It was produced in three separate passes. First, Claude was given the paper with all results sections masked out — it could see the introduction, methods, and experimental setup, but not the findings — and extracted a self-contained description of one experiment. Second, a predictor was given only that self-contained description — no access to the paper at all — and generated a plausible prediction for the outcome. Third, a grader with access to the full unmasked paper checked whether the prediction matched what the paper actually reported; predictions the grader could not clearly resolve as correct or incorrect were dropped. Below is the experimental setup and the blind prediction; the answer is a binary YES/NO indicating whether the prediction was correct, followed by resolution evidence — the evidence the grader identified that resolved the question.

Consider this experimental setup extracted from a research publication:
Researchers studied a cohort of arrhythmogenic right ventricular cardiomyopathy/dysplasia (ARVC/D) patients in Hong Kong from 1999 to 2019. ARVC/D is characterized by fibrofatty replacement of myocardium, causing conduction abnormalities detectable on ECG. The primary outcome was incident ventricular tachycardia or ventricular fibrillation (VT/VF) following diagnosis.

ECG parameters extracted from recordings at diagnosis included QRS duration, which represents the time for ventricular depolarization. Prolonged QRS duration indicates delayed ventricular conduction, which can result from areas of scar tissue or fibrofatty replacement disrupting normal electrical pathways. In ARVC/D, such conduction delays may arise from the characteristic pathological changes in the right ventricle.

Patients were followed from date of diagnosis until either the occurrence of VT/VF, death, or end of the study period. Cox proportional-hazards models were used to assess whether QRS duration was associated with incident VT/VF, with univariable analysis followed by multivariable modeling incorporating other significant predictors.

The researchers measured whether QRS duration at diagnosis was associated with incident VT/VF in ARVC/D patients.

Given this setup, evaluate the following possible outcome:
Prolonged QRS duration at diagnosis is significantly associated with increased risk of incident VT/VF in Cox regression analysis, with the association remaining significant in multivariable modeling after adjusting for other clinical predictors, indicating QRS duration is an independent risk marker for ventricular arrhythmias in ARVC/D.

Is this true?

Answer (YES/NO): YES